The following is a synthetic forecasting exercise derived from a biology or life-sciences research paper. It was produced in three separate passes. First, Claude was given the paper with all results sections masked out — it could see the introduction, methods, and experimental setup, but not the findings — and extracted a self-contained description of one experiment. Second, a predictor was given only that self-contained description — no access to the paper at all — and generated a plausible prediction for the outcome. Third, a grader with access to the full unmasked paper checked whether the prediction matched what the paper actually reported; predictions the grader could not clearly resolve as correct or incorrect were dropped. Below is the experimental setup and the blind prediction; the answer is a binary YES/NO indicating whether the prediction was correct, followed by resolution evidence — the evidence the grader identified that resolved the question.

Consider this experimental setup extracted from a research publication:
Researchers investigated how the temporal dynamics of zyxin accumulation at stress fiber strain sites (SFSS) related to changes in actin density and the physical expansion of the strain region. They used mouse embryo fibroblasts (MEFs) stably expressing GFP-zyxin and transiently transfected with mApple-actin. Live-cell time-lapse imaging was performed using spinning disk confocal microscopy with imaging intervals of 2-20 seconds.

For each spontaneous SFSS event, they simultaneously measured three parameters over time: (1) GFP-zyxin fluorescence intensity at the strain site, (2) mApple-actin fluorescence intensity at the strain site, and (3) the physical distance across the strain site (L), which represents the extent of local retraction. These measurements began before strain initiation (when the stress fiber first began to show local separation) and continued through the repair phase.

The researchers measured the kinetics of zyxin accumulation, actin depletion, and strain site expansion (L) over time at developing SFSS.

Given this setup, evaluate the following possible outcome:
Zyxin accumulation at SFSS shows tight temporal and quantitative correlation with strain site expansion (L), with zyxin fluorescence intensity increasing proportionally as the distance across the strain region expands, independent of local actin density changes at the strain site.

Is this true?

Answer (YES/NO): NO